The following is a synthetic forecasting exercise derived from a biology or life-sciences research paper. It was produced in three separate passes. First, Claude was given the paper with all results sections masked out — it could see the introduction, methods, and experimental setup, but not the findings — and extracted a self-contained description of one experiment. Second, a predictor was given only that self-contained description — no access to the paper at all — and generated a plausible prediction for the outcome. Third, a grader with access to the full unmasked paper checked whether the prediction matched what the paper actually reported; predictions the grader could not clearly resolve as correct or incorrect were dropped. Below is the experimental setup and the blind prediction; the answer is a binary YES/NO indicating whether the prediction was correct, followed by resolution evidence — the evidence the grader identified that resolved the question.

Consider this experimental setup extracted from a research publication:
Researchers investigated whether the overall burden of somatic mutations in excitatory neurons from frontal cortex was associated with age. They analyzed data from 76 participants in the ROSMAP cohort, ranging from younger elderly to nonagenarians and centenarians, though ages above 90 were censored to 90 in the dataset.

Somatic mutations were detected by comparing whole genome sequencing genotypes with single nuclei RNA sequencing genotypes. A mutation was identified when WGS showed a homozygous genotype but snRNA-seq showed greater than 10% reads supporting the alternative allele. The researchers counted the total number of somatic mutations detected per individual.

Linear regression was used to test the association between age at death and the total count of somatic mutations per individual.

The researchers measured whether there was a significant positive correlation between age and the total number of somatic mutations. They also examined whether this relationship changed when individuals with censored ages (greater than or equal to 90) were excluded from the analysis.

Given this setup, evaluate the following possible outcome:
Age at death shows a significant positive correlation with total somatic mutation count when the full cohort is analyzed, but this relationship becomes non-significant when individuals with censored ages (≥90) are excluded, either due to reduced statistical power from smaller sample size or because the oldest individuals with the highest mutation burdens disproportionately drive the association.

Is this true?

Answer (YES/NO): NO